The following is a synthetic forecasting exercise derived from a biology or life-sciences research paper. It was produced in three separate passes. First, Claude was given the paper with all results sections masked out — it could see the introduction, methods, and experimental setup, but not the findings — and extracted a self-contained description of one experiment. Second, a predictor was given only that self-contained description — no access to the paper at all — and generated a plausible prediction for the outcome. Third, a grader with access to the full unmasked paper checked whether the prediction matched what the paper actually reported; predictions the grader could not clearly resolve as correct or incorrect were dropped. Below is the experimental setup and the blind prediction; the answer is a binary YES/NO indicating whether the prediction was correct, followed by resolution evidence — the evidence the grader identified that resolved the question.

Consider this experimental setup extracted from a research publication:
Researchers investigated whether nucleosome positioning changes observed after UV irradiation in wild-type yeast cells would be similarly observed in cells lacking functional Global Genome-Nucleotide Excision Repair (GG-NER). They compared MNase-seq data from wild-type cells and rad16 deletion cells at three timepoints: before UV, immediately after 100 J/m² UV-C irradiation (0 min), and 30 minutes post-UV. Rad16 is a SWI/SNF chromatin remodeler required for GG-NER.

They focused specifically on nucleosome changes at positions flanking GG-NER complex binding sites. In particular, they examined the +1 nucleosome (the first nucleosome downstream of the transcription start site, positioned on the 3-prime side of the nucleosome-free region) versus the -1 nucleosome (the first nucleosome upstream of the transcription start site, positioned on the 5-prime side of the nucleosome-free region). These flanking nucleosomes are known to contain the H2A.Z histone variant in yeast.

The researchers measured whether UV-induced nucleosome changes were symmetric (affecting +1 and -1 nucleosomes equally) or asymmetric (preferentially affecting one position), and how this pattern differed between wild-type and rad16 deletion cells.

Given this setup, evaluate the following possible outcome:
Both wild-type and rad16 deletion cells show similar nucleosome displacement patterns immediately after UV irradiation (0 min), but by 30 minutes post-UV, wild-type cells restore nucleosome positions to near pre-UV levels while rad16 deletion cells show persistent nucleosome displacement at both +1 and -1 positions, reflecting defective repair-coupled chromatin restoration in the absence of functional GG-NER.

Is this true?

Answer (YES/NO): NO